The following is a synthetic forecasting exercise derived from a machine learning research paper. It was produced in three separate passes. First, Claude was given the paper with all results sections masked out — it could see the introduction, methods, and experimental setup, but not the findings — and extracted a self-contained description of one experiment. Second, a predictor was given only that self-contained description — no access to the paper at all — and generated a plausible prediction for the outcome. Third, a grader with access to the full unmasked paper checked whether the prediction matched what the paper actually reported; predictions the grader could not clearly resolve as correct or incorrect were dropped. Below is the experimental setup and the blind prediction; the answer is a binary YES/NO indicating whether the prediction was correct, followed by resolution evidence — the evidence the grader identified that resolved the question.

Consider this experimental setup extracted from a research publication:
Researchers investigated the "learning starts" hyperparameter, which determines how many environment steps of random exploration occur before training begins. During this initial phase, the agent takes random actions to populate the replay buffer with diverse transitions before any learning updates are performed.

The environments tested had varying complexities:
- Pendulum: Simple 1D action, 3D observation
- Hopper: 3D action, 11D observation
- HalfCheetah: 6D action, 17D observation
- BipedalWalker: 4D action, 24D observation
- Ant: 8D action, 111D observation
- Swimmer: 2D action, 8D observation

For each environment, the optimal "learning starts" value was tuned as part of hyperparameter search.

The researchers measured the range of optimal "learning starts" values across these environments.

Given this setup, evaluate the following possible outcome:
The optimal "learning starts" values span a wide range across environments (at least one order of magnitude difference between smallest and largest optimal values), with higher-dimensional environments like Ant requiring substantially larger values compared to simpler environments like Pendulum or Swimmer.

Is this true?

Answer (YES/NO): NO